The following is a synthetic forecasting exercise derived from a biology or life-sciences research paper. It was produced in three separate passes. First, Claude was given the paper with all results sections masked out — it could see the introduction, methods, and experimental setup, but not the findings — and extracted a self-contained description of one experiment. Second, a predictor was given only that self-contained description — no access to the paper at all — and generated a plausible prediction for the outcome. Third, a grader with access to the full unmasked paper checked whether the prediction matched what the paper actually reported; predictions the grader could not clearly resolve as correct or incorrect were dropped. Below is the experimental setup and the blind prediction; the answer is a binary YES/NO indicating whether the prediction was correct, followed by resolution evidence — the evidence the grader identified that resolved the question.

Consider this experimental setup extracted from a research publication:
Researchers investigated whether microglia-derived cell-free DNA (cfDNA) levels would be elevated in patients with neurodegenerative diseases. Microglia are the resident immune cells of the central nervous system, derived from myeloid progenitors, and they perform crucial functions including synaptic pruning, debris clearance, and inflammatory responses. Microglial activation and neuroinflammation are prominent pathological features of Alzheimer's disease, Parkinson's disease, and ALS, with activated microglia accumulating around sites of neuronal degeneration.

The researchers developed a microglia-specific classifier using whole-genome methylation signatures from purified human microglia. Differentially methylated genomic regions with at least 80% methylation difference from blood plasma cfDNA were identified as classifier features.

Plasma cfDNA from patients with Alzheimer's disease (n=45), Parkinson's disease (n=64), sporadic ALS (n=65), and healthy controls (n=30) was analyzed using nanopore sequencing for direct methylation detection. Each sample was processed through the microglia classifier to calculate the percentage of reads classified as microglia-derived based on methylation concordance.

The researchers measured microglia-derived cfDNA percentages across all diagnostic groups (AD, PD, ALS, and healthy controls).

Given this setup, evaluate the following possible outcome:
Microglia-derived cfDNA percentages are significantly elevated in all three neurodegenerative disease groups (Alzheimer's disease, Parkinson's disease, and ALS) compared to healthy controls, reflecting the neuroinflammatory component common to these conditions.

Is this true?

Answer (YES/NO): NO